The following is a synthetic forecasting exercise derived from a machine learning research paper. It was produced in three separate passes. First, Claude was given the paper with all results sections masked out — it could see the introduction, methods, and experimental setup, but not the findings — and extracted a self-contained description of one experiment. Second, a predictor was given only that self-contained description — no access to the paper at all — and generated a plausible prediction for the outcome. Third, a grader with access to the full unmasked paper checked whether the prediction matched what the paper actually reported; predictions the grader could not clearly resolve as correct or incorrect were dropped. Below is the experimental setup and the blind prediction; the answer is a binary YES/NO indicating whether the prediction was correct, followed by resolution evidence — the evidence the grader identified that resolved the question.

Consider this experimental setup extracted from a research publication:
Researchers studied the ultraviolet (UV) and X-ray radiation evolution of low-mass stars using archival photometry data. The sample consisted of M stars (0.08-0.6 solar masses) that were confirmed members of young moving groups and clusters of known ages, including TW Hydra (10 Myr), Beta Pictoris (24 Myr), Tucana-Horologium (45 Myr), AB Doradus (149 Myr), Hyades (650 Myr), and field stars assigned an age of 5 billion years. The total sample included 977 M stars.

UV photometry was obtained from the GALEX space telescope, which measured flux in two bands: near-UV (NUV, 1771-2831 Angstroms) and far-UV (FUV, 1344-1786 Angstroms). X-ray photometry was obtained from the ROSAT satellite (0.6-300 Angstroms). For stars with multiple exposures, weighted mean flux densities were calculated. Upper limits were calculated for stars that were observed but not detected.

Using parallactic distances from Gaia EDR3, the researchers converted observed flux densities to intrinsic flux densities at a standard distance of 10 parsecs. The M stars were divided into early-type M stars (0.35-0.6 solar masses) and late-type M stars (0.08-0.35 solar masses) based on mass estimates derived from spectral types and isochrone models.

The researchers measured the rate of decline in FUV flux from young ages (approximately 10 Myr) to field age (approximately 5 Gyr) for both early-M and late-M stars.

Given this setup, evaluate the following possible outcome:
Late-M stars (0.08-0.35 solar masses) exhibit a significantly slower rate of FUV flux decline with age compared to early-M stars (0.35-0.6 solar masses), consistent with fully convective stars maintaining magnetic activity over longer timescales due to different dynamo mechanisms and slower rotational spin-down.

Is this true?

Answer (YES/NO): YES